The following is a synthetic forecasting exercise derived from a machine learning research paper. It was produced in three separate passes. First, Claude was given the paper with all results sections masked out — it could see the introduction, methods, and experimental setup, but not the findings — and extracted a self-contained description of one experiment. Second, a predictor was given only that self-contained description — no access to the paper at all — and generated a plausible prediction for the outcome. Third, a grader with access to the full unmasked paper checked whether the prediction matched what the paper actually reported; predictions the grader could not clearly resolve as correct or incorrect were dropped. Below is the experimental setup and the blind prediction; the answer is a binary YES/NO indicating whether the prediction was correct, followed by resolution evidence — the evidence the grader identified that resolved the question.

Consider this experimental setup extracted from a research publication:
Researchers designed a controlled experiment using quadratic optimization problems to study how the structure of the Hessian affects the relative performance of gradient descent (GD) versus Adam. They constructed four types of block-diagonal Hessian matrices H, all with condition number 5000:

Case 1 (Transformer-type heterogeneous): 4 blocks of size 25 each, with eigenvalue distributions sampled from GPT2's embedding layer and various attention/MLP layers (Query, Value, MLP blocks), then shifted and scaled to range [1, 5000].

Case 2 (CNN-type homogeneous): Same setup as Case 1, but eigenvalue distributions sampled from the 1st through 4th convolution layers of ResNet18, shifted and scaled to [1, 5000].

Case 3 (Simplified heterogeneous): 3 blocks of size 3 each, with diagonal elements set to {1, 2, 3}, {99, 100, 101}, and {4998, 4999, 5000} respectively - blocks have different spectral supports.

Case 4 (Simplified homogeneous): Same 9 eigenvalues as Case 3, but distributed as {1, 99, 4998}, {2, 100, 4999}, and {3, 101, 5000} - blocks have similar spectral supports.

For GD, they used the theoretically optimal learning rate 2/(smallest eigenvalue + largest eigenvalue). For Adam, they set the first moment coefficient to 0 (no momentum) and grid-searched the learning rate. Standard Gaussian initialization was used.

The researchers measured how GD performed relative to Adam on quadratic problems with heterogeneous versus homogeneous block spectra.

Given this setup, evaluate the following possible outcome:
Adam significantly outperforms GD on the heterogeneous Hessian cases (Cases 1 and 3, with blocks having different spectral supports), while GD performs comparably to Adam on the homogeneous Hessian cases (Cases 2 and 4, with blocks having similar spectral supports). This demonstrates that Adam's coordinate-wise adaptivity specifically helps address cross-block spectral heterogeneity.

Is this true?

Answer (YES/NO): YES